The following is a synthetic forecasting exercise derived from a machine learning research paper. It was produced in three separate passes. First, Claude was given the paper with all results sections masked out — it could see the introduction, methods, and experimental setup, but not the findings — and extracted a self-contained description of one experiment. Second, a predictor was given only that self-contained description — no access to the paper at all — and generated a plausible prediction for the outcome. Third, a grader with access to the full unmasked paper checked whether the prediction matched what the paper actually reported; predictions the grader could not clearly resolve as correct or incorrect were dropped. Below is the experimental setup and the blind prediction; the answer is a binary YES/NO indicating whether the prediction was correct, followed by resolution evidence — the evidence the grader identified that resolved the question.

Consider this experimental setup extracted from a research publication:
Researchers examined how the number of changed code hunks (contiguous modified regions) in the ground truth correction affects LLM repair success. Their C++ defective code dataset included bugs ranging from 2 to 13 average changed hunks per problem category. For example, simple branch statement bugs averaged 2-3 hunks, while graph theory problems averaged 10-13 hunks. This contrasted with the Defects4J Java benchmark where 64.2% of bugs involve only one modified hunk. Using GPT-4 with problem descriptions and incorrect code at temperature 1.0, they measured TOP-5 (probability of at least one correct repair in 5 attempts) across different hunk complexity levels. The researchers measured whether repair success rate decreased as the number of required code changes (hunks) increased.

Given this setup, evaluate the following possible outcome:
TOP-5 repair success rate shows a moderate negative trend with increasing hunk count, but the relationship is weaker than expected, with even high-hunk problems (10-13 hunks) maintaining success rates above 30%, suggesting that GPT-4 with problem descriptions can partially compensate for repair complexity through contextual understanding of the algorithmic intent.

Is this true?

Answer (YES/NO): NO